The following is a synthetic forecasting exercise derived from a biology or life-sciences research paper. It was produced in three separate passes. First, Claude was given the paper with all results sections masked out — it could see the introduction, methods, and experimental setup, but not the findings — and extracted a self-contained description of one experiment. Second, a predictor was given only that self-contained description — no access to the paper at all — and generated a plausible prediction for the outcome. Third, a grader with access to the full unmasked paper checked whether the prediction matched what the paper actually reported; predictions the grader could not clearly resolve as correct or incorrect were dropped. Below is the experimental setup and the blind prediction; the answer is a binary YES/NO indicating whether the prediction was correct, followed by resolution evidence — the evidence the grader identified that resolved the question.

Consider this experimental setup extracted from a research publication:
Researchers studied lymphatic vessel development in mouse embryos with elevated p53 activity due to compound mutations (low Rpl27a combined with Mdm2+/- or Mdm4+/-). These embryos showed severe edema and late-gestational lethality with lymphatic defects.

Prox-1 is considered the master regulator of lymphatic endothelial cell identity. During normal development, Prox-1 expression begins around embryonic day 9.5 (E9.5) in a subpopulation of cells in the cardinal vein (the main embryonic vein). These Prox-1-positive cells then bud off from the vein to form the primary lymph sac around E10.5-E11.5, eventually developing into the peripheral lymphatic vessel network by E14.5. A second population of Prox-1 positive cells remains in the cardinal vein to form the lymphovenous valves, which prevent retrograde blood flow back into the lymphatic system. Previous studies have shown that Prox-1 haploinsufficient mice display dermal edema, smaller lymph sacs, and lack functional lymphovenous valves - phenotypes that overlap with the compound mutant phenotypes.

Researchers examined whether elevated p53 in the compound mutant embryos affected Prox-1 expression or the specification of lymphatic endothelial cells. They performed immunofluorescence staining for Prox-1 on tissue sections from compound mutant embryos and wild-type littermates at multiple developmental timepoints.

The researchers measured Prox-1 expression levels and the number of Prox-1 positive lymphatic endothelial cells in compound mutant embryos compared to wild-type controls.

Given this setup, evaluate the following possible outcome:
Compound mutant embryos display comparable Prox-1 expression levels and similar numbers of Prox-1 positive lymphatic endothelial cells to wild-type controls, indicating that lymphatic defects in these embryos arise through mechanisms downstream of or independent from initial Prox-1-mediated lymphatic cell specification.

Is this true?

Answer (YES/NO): NO